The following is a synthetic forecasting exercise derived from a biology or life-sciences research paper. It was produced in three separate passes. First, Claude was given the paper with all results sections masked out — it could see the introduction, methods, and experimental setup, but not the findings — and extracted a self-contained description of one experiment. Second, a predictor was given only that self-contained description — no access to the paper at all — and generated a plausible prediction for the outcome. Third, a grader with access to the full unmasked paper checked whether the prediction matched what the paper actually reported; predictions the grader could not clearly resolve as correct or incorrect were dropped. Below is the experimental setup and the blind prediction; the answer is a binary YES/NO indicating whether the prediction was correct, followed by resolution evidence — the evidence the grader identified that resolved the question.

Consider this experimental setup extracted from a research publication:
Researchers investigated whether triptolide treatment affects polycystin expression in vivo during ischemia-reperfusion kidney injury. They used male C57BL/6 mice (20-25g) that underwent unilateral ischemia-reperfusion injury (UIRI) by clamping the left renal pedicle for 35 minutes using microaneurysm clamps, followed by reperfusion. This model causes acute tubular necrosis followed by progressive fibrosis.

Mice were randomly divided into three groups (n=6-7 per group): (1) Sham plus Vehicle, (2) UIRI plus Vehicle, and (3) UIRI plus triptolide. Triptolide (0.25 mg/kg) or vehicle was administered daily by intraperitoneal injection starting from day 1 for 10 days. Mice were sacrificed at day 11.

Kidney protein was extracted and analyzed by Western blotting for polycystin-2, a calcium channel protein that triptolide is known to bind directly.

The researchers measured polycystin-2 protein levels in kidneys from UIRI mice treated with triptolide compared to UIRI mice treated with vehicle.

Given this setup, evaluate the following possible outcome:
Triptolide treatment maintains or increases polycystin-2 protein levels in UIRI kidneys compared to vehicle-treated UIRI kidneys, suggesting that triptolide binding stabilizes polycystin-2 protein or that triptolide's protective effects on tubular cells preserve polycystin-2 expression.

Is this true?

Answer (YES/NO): NO